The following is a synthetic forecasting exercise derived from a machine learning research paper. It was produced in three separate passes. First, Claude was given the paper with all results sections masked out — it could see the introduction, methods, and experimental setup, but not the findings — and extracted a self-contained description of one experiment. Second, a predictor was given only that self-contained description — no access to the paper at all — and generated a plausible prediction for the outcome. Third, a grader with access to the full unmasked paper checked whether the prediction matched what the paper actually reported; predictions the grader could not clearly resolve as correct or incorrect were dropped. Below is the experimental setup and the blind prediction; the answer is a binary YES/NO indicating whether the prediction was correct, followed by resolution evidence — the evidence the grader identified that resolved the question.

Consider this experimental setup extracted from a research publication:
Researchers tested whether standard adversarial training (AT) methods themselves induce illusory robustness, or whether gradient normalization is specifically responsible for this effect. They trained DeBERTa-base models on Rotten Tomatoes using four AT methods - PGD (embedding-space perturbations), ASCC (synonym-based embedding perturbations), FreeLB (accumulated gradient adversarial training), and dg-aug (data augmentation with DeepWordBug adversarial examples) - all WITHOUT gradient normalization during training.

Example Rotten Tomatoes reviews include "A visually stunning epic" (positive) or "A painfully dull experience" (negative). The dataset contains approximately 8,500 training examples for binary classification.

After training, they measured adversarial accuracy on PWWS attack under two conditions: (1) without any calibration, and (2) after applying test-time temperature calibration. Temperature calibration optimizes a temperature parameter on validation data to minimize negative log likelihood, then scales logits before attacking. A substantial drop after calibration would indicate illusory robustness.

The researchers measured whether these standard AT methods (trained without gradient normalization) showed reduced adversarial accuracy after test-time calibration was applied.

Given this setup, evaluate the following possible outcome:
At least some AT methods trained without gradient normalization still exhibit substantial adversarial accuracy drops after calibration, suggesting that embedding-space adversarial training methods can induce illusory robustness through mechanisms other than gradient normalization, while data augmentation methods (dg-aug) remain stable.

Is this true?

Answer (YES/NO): NO